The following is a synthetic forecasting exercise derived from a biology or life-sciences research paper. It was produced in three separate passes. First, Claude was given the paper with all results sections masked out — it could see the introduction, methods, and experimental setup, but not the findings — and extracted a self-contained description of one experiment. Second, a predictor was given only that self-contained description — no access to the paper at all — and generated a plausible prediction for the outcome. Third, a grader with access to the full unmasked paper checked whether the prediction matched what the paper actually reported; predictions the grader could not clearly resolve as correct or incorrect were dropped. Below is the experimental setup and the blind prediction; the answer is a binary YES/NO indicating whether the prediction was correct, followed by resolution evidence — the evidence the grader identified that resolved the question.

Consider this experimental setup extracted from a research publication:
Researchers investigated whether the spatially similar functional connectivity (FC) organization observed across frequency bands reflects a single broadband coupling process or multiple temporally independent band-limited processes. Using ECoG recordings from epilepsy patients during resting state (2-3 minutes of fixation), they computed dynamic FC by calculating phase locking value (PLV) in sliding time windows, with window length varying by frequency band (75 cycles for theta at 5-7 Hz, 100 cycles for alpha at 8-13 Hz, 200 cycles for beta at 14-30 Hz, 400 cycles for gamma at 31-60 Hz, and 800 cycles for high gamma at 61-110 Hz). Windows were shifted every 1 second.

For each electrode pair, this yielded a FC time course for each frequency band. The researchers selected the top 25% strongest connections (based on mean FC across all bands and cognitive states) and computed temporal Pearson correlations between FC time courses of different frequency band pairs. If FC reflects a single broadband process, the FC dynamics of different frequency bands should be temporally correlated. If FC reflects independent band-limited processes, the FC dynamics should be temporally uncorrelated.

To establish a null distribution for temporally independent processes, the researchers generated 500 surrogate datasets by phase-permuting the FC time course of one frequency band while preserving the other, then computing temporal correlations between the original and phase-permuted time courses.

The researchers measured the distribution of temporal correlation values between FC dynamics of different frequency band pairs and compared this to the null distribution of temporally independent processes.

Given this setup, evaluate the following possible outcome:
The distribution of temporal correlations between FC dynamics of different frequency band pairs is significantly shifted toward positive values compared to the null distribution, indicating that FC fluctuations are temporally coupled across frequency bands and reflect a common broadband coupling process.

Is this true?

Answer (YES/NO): NO